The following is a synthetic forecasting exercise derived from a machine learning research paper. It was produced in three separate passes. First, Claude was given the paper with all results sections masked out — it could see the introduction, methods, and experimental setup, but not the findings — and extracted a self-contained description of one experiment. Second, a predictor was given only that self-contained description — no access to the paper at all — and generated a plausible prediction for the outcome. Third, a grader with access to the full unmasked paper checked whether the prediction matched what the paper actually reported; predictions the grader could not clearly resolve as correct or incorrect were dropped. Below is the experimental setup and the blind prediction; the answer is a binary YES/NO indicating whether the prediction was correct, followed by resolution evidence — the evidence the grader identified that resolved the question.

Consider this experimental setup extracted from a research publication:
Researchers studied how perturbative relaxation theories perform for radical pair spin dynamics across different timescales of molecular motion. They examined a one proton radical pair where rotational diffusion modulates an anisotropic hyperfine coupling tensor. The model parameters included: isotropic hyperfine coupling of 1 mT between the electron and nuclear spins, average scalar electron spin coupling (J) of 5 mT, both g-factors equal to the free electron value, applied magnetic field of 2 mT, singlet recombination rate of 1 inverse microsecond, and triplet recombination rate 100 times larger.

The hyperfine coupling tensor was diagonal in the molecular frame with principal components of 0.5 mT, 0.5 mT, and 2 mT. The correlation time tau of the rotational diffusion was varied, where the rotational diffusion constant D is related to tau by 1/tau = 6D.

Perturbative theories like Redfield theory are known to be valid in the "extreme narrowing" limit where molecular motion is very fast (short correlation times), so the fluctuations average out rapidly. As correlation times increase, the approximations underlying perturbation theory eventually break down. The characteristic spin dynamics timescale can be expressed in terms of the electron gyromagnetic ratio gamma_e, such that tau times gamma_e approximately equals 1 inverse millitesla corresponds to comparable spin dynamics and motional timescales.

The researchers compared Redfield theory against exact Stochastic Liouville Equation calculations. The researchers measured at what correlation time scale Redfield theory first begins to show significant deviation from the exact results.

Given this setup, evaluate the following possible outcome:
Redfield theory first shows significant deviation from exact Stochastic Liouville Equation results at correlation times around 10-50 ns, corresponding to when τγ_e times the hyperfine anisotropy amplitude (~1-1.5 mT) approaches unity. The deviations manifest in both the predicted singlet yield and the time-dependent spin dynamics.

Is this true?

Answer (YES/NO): YES